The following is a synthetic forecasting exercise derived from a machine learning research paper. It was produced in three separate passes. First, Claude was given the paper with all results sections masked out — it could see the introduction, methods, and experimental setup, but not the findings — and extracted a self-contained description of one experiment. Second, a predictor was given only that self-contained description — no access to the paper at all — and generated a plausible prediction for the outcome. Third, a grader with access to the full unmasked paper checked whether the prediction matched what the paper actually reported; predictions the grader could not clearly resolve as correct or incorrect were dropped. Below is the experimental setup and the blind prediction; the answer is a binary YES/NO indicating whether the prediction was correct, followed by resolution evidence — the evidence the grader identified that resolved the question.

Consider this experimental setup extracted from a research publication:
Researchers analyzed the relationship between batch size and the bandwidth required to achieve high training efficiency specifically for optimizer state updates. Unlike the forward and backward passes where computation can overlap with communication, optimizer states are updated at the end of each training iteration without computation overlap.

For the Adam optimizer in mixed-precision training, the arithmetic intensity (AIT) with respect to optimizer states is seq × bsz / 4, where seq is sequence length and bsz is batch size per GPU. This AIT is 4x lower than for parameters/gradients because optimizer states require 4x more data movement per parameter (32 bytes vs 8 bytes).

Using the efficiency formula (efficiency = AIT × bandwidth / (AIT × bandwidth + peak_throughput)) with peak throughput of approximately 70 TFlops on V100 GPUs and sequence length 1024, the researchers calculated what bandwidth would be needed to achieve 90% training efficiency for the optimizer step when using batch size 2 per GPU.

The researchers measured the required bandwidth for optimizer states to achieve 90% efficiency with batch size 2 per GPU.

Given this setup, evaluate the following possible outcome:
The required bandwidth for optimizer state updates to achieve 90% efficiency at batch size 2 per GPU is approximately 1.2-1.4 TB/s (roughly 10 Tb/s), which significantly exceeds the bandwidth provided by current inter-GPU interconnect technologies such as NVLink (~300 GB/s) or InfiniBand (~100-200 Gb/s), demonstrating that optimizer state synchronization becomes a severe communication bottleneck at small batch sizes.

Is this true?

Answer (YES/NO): NO